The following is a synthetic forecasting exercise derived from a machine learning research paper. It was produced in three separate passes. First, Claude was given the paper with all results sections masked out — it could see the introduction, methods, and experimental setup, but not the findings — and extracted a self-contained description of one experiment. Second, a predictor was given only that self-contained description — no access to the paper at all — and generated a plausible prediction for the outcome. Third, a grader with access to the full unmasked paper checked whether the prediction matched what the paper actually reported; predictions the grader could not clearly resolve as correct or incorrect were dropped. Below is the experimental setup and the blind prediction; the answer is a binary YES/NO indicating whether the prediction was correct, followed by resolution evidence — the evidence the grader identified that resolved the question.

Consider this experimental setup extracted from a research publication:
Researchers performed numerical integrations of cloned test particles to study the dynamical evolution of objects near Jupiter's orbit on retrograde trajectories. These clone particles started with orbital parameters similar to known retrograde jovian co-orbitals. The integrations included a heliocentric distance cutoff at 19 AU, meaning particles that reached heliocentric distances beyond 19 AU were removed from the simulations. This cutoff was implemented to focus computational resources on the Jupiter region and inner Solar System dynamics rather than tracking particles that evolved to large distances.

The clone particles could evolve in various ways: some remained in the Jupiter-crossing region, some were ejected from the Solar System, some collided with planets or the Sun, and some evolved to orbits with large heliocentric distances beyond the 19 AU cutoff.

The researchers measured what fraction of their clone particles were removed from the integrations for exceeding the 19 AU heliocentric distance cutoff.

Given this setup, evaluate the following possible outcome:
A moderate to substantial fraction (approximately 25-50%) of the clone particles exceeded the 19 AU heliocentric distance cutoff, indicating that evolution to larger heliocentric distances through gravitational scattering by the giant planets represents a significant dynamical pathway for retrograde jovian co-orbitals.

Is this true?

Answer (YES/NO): YES